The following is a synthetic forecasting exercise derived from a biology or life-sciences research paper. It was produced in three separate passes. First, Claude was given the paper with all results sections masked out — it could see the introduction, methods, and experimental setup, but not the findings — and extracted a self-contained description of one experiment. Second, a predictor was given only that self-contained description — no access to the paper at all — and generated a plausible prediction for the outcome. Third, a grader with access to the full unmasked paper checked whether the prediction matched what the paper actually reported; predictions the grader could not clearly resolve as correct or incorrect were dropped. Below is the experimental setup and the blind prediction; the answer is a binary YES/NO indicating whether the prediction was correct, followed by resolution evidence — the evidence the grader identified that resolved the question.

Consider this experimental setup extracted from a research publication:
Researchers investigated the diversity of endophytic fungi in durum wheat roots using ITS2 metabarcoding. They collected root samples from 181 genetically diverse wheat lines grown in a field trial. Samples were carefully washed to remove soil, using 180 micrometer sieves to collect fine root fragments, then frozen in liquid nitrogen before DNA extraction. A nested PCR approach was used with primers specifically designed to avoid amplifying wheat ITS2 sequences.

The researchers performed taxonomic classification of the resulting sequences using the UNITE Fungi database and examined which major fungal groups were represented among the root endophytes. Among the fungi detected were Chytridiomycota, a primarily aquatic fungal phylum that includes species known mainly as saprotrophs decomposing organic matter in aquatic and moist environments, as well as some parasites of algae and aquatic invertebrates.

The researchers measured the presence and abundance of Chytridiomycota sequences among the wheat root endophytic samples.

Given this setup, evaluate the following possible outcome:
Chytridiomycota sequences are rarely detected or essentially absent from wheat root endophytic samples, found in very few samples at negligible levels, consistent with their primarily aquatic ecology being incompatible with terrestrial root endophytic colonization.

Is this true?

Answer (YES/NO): NO